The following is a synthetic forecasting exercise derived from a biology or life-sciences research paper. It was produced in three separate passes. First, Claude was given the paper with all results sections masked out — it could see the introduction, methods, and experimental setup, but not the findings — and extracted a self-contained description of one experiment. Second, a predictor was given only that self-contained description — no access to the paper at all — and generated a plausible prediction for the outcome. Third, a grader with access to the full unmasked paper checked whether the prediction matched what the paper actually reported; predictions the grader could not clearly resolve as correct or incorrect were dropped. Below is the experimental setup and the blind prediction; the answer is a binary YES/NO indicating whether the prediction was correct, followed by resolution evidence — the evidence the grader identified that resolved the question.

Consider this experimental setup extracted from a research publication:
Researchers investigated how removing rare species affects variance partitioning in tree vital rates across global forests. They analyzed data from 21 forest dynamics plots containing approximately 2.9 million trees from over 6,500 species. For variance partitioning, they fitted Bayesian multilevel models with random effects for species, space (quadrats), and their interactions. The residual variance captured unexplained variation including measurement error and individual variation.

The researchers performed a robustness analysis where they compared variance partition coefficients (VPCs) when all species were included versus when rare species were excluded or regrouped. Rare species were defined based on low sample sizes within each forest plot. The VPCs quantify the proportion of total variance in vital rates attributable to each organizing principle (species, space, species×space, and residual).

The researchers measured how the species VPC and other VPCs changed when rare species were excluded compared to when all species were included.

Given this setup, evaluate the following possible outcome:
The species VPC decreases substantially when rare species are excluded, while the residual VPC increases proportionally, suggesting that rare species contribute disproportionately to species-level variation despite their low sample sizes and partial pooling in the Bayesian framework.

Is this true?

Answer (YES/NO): NO